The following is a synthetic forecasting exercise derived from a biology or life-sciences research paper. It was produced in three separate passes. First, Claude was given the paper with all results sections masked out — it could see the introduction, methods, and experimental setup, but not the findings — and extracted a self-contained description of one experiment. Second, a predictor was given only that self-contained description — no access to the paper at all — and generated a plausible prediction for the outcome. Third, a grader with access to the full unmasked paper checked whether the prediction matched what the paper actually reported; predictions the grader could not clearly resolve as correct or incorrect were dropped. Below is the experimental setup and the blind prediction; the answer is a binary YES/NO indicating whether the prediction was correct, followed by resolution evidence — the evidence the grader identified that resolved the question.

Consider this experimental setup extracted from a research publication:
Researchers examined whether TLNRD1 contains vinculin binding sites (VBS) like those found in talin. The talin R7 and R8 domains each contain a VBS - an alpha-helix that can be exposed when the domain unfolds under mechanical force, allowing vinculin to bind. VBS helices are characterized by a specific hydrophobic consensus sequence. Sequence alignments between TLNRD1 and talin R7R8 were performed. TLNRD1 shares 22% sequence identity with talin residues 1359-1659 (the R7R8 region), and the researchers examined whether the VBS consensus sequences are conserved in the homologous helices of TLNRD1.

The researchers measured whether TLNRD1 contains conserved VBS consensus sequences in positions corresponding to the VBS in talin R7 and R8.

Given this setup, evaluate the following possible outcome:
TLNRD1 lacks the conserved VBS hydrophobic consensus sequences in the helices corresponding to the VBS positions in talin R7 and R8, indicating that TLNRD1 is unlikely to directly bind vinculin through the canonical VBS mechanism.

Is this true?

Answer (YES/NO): YES